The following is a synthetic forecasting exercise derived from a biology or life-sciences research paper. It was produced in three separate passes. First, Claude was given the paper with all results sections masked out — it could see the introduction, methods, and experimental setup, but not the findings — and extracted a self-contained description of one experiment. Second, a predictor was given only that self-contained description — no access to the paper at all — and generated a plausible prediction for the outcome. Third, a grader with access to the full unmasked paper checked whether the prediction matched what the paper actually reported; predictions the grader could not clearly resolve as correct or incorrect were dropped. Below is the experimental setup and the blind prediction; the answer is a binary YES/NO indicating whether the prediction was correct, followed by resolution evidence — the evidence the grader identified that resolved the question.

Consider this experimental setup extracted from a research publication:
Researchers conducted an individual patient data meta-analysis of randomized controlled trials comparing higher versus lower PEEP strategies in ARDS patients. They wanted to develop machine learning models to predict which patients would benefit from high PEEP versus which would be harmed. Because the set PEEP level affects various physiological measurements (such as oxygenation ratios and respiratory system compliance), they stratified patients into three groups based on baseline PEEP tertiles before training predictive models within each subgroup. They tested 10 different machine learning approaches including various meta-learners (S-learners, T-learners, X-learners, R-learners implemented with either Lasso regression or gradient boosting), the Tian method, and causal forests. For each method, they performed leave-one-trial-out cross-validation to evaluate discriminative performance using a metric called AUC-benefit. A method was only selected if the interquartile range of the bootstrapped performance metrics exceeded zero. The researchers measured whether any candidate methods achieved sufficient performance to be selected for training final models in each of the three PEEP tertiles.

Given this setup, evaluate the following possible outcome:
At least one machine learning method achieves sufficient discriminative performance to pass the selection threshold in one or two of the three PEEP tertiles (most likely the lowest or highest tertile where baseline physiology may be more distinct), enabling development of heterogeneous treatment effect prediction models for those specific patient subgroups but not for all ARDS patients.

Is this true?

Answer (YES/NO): YES